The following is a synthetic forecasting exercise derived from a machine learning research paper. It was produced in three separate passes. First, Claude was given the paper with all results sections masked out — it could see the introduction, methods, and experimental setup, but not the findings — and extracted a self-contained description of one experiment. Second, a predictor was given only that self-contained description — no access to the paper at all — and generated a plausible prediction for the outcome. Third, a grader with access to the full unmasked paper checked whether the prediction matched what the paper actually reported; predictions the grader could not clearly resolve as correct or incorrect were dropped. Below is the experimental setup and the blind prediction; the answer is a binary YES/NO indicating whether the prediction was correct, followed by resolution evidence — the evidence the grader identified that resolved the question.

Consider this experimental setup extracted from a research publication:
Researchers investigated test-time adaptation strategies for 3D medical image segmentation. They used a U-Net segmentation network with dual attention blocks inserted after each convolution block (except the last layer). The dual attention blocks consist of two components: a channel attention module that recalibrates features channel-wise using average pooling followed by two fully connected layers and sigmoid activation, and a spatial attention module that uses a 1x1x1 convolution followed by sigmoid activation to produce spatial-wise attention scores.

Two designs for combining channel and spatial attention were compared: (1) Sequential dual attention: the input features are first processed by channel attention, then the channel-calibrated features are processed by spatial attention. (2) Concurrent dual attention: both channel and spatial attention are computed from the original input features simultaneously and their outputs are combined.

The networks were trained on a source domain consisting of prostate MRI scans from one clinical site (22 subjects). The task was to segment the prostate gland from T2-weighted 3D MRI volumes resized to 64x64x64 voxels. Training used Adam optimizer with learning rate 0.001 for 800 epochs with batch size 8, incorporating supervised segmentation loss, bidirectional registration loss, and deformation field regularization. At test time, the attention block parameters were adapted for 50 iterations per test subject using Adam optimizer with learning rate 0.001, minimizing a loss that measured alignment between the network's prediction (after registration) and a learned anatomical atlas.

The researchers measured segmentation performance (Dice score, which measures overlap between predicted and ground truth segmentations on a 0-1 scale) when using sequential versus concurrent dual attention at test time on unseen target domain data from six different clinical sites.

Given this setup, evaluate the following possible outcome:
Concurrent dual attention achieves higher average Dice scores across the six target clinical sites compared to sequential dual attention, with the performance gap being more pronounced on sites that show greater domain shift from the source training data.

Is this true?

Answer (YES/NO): NO